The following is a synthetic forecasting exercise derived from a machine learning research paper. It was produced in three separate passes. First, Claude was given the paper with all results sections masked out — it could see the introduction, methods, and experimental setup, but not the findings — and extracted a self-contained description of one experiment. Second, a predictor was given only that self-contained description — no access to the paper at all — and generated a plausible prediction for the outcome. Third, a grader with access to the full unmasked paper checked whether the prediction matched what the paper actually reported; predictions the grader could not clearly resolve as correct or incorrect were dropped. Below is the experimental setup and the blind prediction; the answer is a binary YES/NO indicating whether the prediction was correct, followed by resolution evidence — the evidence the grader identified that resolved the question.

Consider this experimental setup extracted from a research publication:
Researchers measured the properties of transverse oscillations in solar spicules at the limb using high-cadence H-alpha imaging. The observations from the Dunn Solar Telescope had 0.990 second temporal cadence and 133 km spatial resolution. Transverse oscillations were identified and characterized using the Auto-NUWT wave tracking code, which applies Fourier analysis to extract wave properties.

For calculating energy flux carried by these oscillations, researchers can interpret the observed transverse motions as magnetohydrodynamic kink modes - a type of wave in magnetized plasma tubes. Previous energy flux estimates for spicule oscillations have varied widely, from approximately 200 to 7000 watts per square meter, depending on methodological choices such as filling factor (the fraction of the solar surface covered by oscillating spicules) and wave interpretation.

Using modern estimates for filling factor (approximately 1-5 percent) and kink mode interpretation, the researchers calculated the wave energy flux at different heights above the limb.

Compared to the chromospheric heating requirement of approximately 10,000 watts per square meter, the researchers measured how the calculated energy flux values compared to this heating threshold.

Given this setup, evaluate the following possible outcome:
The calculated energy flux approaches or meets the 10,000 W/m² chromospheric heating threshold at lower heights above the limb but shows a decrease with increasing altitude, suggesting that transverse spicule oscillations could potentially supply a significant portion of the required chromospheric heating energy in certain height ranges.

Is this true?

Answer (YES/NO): YES